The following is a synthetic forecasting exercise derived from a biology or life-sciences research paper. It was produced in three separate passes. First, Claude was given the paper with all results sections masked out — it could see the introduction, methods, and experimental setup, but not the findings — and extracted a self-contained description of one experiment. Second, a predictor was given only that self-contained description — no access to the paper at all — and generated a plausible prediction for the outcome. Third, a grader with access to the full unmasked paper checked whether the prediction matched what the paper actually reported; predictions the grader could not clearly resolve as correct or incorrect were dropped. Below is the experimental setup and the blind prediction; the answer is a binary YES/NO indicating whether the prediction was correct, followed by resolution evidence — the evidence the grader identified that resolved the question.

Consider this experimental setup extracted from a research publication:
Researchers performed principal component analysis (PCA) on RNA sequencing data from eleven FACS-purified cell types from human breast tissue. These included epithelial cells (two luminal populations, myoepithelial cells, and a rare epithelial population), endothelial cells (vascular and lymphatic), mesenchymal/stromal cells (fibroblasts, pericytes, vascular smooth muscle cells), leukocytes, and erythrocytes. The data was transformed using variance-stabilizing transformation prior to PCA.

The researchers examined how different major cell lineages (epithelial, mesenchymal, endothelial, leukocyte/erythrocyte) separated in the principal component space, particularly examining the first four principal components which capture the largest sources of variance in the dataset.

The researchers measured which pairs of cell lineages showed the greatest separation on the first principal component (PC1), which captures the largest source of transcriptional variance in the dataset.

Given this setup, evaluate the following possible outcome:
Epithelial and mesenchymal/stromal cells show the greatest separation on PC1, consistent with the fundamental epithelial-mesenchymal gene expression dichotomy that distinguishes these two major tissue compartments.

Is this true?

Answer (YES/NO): YES